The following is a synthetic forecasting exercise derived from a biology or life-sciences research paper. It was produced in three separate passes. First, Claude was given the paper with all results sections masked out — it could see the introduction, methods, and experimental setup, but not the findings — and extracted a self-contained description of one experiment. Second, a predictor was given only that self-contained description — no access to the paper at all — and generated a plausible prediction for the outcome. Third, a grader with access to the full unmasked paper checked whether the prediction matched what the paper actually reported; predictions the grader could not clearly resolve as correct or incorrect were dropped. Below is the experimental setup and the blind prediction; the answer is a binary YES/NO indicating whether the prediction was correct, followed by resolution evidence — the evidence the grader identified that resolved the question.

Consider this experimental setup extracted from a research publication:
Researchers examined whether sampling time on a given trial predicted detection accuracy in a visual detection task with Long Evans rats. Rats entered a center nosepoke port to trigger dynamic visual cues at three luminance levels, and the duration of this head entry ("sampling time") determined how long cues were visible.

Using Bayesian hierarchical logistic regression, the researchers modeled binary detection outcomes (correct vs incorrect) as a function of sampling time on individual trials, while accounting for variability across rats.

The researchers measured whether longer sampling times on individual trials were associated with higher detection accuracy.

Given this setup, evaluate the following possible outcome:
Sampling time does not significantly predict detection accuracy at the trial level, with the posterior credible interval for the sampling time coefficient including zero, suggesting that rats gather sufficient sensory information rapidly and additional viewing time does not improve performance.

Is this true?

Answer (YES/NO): NO